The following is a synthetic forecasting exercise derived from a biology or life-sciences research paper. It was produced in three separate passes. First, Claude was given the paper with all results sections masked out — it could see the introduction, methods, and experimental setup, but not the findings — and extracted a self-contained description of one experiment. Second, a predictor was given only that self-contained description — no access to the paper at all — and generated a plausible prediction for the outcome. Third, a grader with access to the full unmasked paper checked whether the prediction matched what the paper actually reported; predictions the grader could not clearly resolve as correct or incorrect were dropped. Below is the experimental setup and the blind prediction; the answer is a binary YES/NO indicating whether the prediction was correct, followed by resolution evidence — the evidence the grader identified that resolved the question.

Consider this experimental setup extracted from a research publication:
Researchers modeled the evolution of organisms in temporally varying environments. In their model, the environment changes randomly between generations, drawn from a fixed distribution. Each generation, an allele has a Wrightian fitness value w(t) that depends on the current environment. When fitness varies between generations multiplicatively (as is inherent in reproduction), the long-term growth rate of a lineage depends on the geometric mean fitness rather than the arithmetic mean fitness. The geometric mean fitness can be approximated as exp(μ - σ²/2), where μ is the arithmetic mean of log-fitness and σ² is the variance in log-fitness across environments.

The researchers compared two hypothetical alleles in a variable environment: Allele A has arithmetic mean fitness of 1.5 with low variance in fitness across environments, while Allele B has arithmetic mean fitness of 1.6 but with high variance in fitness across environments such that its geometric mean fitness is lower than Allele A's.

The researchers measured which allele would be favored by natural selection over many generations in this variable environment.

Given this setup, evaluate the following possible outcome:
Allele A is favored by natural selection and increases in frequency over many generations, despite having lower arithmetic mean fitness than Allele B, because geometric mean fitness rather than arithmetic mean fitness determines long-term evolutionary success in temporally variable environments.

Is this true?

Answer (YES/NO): YES